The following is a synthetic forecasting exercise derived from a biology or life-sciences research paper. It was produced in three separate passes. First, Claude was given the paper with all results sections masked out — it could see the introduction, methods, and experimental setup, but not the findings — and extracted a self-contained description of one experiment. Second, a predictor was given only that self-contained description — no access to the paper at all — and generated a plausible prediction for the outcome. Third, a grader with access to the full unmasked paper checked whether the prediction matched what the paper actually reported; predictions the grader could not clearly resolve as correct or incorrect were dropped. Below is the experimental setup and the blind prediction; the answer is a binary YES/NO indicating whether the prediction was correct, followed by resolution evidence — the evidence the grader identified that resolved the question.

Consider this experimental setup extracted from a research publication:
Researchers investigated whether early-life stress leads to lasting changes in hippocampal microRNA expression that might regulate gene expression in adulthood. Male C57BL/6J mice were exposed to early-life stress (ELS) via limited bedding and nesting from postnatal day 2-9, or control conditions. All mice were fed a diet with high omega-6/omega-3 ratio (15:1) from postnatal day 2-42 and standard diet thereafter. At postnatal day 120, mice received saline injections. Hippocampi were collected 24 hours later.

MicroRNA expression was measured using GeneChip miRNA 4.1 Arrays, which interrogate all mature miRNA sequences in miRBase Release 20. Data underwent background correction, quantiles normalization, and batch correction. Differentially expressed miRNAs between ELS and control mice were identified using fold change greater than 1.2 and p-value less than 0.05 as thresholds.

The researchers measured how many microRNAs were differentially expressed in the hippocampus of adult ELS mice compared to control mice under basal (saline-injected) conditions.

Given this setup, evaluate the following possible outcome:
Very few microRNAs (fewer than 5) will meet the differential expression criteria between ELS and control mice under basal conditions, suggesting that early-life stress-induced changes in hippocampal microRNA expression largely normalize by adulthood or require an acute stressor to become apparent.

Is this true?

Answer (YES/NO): NO